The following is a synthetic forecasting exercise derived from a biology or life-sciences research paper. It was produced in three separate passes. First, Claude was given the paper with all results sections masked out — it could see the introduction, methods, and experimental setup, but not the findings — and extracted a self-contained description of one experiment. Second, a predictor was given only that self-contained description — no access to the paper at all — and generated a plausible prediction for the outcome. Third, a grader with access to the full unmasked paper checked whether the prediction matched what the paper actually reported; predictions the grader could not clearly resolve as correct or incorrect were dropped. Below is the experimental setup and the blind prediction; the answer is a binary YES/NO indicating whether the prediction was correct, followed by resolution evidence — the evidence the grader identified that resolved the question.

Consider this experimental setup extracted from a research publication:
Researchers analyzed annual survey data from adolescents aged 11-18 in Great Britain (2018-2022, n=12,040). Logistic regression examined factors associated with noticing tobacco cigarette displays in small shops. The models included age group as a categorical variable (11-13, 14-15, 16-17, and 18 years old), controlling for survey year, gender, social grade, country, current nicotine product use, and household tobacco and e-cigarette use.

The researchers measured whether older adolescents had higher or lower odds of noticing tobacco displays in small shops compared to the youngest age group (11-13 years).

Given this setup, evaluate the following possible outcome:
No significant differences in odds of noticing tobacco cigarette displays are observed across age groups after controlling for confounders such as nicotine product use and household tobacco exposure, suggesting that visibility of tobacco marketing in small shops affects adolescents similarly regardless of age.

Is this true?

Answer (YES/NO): NO